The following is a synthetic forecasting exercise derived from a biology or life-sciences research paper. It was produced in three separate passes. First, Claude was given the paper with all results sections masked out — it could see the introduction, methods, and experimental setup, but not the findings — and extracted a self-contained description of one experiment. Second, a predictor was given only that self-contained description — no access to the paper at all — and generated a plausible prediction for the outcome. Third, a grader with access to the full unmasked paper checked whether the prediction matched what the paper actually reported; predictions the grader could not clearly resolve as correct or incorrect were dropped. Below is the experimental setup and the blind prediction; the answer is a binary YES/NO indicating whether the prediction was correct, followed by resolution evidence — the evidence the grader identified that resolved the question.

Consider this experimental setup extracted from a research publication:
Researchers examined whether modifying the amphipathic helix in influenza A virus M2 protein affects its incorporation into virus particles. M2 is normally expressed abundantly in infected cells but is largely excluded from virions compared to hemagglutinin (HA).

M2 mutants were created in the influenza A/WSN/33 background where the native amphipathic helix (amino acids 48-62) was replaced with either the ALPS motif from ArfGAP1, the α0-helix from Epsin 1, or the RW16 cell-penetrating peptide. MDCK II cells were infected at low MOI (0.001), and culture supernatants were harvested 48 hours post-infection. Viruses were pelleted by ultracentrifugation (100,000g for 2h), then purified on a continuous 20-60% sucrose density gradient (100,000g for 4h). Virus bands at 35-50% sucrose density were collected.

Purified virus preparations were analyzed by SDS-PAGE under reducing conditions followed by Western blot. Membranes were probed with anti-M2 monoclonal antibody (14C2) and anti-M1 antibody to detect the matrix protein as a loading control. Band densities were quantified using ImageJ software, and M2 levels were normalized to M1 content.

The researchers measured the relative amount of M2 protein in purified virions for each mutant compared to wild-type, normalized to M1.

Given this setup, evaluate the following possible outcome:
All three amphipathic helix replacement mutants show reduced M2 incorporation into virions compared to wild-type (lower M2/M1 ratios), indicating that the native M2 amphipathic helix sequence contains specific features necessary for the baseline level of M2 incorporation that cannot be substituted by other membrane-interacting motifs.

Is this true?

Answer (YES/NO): YES